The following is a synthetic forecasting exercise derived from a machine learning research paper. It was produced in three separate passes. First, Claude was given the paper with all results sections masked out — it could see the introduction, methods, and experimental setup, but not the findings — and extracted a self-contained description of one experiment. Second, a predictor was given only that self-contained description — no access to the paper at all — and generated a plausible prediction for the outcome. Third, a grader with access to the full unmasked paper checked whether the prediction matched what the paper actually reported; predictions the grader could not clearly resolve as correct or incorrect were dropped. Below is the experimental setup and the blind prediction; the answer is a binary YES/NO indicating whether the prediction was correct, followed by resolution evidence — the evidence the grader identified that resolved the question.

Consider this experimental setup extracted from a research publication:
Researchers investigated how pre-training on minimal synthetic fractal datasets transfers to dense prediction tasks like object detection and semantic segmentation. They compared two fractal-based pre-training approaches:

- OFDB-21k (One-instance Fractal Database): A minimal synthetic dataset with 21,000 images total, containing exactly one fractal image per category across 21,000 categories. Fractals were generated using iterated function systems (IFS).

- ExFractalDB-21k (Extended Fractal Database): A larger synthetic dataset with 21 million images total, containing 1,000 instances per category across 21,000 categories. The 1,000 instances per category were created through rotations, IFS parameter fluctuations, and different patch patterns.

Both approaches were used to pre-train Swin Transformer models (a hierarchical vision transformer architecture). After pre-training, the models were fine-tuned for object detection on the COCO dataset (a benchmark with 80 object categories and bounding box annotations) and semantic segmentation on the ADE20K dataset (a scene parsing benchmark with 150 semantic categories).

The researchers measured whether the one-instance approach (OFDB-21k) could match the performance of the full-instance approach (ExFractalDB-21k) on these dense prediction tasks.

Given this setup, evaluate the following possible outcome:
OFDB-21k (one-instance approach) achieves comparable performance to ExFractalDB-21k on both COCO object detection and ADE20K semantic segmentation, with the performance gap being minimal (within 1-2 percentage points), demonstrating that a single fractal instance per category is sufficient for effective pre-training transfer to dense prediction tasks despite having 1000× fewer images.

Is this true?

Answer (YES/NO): NO